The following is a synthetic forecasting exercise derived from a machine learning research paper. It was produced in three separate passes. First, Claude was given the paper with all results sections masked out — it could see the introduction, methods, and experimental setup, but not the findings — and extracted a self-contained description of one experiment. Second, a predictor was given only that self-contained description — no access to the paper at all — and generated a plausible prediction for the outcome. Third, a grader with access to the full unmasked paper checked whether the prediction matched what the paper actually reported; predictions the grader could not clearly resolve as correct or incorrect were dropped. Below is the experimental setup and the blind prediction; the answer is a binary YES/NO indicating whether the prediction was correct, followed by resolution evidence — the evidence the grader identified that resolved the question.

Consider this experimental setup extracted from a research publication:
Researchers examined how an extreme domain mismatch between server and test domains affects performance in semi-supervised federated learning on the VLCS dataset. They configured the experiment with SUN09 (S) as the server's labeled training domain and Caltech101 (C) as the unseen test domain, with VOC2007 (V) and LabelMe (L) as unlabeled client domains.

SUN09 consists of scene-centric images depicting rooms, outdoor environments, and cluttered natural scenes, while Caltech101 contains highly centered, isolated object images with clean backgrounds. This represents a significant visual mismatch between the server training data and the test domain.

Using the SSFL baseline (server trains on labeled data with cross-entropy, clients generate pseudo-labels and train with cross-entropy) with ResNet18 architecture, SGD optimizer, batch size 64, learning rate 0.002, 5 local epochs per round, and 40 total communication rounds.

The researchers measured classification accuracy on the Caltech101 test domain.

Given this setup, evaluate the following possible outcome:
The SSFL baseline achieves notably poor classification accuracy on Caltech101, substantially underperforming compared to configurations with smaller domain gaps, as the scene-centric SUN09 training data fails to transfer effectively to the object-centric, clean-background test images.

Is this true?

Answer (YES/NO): YES